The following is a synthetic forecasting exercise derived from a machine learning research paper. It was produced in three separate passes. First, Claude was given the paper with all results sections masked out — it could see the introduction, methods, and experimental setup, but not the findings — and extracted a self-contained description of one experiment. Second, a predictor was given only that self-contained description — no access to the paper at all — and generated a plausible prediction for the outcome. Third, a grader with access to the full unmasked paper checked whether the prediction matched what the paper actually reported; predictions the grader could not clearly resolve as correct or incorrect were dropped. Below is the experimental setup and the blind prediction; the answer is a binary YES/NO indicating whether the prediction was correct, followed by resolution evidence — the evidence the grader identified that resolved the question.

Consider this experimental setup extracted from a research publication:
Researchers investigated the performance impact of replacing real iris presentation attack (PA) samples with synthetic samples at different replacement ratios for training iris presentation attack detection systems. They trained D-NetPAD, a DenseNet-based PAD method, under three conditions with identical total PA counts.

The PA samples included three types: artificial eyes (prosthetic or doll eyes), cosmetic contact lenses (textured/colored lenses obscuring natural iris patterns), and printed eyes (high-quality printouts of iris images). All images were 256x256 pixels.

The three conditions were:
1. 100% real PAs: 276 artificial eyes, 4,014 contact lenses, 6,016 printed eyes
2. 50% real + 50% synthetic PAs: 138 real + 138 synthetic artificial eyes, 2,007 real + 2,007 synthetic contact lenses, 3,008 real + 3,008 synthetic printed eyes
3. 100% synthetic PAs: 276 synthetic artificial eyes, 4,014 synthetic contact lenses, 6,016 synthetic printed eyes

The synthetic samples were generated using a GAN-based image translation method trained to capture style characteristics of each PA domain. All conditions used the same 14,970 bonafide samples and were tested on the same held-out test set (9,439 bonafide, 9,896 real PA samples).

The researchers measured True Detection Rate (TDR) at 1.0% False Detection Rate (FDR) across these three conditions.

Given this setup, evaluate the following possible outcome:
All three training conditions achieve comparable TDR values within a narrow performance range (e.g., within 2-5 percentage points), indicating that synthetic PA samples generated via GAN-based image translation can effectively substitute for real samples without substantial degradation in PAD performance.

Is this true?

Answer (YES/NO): YES